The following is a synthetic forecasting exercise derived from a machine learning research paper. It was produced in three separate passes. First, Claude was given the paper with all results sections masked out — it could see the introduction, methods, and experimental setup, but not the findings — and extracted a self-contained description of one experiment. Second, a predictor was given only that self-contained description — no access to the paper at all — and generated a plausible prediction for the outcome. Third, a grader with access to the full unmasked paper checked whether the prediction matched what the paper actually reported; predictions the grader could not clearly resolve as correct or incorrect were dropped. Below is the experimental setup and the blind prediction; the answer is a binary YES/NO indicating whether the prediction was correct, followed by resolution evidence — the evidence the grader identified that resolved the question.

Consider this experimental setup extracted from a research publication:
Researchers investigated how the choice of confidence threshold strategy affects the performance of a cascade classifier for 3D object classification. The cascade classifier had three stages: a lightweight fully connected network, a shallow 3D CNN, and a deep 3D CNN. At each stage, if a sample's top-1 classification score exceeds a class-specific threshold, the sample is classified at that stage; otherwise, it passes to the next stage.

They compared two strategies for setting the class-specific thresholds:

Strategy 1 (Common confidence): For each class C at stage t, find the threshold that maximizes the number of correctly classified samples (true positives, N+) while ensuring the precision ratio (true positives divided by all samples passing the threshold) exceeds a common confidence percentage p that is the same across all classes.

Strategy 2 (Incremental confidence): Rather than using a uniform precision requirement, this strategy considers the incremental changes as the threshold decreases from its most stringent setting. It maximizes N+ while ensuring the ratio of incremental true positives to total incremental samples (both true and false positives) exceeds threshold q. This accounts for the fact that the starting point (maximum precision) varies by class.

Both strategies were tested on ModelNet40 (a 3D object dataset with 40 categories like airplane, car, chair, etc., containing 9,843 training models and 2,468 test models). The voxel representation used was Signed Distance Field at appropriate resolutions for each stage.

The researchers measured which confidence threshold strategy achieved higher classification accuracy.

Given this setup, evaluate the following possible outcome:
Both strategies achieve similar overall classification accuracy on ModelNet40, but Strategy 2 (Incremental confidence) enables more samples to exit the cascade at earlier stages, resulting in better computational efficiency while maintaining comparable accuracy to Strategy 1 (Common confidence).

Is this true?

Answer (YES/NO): NO